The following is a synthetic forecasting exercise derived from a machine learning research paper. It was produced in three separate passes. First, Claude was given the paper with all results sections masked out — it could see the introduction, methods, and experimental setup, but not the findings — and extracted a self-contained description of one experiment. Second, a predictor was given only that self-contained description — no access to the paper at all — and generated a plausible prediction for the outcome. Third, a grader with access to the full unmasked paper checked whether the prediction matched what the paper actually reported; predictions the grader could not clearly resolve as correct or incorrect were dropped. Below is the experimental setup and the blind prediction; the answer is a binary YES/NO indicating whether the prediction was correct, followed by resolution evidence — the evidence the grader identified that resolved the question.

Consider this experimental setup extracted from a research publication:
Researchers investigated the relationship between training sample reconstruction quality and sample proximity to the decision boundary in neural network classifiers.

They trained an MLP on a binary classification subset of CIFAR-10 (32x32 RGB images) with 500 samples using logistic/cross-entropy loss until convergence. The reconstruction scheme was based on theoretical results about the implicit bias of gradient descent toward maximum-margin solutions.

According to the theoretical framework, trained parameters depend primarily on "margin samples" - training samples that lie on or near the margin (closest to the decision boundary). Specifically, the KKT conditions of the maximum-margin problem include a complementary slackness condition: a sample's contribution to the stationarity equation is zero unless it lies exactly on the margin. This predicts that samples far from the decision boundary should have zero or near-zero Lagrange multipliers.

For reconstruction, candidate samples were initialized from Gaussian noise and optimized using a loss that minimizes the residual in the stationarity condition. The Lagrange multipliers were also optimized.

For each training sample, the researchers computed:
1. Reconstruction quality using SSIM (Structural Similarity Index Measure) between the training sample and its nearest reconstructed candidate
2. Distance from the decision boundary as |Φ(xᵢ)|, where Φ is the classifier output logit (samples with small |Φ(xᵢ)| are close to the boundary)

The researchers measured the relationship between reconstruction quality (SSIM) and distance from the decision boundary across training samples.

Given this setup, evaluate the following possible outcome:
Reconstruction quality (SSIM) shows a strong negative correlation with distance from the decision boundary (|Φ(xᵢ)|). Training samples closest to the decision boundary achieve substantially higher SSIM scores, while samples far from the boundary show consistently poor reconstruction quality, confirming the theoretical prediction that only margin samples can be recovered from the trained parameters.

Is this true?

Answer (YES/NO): YES